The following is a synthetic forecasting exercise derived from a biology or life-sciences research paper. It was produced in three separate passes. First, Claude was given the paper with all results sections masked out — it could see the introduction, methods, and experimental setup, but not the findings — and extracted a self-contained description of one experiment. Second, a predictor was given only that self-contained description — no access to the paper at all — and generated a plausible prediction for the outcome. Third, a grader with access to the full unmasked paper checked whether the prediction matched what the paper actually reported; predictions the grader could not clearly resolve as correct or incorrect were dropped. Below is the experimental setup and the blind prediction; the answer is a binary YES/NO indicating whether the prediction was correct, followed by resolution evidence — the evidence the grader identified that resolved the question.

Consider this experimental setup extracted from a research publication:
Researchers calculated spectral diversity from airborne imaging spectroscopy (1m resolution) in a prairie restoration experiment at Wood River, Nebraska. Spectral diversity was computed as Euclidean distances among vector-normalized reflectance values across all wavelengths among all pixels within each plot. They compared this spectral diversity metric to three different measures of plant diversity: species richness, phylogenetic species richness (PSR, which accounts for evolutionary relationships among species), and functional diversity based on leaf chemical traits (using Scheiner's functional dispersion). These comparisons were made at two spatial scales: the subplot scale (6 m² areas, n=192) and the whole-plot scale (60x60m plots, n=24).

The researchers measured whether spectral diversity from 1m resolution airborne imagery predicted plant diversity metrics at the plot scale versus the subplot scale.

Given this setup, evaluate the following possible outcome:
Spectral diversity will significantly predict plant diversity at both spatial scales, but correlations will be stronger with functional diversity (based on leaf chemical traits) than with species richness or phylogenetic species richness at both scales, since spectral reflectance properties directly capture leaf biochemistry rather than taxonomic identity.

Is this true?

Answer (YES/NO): NO